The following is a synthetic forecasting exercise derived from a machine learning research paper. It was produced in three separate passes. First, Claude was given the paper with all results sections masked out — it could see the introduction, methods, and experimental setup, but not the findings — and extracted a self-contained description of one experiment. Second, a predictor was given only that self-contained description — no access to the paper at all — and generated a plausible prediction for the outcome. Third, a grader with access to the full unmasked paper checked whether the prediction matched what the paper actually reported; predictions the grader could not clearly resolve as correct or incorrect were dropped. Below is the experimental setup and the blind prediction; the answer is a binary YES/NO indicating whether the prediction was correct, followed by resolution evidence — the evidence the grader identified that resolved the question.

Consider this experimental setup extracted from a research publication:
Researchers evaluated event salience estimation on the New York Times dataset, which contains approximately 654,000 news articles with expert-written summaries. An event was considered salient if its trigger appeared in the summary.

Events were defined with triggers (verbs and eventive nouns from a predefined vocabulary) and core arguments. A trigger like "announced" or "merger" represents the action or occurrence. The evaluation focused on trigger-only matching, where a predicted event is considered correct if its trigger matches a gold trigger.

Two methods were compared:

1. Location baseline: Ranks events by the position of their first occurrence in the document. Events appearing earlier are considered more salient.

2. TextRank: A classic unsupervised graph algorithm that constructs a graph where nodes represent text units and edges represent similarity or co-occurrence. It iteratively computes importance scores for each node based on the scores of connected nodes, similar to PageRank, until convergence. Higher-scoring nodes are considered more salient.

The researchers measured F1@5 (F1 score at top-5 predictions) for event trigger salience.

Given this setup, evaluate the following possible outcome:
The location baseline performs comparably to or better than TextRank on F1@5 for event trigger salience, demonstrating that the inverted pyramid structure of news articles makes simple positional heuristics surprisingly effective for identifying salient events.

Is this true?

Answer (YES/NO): YES